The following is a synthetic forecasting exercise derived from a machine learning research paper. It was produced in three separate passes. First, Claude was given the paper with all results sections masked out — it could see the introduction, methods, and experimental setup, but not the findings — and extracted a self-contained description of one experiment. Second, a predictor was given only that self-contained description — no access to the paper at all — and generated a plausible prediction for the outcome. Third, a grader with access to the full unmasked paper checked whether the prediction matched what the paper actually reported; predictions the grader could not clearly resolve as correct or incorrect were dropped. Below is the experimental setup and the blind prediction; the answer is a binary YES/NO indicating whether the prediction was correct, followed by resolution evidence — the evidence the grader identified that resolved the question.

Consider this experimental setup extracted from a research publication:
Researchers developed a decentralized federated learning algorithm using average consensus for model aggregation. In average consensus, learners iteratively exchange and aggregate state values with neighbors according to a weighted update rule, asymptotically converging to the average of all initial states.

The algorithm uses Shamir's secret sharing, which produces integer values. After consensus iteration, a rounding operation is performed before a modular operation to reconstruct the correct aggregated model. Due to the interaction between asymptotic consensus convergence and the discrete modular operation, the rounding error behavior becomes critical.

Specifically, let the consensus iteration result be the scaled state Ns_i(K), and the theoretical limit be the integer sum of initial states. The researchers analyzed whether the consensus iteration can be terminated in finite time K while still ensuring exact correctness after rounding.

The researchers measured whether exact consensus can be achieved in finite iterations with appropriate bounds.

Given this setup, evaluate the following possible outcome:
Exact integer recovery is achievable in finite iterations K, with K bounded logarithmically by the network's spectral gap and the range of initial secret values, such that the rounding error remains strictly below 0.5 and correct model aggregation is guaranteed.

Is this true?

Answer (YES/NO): NO